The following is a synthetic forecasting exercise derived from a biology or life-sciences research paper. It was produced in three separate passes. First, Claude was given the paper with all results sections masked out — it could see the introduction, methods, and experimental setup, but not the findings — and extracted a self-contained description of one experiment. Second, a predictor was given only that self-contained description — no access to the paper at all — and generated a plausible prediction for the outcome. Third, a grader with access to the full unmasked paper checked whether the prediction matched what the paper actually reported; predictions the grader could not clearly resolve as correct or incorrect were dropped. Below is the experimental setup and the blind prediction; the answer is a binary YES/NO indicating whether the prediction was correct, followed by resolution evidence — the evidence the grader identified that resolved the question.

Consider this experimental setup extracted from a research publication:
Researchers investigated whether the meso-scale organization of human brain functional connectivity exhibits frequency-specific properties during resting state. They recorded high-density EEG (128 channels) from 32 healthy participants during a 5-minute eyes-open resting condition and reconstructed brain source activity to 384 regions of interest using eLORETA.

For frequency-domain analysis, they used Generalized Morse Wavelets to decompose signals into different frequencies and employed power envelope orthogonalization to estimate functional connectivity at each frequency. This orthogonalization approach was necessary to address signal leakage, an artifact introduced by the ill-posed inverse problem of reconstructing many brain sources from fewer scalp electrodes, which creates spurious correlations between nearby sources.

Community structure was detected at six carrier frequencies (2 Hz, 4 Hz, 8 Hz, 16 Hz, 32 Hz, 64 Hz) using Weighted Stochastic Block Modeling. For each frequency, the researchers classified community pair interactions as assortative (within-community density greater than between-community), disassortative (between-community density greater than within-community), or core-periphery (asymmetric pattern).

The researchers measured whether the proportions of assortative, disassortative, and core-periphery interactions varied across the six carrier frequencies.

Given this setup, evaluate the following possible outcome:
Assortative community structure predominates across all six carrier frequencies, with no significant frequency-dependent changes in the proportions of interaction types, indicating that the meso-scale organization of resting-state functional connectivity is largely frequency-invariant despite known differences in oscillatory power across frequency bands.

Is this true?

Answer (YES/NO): NO